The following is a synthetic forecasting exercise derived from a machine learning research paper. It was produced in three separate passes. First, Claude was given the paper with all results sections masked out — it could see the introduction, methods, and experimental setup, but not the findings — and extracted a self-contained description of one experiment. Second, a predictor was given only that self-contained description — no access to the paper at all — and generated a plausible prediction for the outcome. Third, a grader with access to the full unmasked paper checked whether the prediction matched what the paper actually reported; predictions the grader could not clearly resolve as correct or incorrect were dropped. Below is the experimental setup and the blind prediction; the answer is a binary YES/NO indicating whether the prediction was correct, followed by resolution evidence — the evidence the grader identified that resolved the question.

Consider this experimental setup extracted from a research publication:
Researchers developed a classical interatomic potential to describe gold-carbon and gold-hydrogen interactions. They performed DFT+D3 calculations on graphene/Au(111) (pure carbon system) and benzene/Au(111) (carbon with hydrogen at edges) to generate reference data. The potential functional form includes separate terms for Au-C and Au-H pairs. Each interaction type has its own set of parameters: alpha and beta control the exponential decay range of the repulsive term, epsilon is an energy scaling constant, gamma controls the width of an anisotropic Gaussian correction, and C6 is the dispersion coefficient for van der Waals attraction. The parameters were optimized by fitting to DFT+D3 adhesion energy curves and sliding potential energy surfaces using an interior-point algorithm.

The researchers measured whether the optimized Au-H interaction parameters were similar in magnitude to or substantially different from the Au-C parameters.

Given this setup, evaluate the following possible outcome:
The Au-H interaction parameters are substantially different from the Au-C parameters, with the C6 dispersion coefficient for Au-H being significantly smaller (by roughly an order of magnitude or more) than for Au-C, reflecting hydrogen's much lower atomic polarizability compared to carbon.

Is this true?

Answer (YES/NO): NO